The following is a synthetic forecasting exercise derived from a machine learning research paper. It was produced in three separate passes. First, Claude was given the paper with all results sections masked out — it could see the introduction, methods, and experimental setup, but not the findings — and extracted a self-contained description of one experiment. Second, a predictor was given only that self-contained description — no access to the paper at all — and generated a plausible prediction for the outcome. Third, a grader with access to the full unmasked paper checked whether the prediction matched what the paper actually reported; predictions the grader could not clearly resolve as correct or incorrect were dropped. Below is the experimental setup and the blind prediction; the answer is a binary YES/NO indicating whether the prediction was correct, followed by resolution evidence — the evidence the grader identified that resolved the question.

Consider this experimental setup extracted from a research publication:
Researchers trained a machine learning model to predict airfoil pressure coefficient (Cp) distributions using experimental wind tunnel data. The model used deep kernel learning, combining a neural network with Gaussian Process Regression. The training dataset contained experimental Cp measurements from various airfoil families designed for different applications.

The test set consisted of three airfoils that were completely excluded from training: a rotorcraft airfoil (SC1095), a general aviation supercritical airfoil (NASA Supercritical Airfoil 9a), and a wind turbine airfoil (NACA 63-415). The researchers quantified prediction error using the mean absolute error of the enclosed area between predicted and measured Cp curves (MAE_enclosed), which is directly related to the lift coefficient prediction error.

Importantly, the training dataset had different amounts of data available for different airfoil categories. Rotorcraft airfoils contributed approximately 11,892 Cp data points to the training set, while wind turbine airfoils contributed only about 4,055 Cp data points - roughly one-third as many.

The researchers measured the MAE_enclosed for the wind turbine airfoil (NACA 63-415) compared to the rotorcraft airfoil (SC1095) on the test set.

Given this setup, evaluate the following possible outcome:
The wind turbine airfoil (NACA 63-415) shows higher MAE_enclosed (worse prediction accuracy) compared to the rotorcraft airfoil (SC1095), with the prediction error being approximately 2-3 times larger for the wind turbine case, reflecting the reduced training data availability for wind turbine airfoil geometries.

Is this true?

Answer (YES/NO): NO